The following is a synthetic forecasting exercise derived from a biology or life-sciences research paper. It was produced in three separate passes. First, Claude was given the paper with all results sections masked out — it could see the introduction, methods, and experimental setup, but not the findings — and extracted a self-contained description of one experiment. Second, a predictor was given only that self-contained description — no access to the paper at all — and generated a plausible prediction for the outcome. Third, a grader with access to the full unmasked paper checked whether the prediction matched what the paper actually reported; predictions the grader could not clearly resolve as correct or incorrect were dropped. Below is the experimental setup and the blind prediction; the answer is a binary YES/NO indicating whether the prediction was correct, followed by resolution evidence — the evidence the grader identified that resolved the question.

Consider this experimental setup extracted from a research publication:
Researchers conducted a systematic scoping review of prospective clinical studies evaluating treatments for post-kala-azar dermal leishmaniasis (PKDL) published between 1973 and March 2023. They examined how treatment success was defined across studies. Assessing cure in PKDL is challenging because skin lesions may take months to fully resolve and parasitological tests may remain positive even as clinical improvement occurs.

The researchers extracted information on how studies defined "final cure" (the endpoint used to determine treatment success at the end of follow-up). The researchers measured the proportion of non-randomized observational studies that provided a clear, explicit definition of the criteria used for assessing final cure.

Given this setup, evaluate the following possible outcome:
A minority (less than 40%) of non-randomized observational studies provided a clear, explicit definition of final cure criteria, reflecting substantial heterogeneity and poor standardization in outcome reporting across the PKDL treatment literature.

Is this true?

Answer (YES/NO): YES